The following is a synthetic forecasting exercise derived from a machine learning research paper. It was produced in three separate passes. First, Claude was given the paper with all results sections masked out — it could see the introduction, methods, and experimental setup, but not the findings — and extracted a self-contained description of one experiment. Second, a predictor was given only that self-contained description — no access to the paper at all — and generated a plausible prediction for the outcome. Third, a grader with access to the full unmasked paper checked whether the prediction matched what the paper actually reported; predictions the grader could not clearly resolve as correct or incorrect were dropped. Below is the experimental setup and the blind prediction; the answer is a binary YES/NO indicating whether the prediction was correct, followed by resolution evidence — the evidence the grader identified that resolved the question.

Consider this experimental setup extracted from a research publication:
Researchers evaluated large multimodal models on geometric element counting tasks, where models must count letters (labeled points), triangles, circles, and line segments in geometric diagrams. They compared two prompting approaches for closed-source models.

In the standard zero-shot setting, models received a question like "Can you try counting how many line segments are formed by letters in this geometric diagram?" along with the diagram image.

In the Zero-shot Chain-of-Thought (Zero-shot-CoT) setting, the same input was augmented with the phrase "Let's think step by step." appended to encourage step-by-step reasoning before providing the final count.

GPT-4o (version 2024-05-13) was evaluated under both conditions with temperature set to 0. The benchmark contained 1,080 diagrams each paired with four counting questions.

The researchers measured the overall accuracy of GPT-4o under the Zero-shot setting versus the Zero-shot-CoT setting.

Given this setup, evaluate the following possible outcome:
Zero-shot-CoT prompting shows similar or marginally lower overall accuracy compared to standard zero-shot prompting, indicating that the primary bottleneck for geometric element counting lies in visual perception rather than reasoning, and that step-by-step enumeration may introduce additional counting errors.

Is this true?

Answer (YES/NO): NO